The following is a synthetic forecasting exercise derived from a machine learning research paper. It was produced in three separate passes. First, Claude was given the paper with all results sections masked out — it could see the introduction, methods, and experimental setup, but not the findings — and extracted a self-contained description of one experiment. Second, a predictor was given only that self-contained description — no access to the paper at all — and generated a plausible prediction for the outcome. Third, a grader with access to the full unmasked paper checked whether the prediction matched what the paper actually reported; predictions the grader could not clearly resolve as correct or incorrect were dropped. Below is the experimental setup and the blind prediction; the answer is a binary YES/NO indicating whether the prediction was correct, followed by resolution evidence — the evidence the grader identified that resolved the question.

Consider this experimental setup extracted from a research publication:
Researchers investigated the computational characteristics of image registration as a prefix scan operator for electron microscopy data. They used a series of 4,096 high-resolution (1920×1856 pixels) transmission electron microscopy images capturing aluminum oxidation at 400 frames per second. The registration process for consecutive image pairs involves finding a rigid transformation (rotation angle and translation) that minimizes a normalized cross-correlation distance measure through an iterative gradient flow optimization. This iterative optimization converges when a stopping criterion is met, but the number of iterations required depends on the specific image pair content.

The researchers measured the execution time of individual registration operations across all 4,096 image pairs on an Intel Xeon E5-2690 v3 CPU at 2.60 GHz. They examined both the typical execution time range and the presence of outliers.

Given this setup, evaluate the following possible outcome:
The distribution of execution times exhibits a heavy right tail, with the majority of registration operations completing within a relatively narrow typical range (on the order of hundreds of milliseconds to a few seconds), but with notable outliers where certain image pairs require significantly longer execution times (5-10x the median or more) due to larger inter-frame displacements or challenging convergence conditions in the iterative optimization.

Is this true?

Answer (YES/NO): NO